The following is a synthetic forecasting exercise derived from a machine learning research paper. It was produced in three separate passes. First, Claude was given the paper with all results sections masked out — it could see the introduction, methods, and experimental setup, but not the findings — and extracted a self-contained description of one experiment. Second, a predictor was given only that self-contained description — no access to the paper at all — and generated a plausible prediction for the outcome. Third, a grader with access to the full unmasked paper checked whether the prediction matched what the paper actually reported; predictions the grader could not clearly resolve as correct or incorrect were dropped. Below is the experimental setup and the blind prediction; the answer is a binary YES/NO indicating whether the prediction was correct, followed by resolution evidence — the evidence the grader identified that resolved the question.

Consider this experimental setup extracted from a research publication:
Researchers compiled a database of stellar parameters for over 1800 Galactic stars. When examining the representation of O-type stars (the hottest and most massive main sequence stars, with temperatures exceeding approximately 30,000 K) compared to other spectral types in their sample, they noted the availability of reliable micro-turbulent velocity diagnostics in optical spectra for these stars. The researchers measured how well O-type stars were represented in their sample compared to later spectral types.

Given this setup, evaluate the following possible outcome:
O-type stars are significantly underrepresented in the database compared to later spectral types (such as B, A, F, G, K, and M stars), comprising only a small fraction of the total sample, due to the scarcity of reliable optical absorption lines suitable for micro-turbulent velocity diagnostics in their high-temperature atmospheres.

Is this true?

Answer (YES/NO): YES